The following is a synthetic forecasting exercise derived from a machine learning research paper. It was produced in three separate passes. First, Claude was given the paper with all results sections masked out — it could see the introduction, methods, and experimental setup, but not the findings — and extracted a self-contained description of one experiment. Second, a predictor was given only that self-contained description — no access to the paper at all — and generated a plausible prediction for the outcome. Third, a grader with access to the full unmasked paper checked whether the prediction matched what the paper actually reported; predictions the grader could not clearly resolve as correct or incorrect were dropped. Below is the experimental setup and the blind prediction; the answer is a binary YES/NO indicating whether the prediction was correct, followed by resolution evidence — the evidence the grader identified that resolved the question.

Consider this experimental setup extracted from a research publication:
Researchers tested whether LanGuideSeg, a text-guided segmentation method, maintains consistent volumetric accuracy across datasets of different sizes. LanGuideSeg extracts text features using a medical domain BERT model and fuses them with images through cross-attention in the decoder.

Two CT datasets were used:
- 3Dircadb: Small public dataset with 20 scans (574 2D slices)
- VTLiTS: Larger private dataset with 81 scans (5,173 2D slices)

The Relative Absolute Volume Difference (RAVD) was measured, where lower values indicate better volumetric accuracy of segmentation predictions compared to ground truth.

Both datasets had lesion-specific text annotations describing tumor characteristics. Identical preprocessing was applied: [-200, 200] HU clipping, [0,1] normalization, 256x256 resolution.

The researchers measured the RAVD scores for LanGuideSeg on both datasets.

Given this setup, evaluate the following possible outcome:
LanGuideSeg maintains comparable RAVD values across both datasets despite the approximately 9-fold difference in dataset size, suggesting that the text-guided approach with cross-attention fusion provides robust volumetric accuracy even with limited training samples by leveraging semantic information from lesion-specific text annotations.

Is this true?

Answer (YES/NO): NO